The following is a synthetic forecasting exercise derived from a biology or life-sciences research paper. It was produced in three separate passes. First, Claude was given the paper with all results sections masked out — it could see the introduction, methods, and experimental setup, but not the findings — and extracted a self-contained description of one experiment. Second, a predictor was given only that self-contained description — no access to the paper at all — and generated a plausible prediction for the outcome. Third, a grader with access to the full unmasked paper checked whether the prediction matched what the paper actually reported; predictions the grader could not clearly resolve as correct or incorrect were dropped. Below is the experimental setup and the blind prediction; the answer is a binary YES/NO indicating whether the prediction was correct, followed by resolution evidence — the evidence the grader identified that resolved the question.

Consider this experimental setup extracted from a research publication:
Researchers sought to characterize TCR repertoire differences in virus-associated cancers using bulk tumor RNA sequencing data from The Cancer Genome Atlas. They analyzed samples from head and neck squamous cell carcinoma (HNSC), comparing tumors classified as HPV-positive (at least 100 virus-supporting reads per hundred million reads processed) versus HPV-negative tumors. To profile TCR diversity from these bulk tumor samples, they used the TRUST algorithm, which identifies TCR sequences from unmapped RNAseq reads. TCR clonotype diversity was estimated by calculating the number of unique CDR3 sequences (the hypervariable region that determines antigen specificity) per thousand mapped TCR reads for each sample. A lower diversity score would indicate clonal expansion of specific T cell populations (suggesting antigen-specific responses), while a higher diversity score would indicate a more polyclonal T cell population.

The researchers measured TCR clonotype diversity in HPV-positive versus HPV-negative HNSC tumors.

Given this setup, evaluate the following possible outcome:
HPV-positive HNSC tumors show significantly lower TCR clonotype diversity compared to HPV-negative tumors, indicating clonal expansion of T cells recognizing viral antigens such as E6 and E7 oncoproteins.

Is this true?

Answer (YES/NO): NO